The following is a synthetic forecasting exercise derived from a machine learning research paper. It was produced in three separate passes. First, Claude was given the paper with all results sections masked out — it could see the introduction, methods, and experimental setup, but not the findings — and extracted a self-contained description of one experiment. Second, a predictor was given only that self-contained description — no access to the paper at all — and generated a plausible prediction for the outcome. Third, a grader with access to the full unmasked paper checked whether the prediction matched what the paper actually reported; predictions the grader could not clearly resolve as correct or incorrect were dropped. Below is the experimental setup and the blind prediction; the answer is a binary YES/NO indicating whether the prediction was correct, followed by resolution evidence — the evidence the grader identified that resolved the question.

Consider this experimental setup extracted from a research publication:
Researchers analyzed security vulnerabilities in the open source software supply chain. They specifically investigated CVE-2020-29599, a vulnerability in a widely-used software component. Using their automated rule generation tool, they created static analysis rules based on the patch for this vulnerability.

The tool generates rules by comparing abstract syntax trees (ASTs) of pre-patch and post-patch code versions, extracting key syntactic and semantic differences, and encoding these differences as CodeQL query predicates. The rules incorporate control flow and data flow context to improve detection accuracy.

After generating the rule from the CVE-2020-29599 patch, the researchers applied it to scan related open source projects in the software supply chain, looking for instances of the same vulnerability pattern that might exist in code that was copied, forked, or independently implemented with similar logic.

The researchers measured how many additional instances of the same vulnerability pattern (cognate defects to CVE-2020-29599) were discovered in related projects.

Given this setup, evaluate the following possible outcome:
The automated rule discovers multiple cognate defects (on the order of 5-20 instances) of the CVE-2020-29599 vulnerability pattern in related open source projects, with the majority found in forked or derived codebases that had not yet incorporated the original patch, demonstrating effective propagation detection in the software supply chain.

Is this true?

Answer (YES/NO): NO